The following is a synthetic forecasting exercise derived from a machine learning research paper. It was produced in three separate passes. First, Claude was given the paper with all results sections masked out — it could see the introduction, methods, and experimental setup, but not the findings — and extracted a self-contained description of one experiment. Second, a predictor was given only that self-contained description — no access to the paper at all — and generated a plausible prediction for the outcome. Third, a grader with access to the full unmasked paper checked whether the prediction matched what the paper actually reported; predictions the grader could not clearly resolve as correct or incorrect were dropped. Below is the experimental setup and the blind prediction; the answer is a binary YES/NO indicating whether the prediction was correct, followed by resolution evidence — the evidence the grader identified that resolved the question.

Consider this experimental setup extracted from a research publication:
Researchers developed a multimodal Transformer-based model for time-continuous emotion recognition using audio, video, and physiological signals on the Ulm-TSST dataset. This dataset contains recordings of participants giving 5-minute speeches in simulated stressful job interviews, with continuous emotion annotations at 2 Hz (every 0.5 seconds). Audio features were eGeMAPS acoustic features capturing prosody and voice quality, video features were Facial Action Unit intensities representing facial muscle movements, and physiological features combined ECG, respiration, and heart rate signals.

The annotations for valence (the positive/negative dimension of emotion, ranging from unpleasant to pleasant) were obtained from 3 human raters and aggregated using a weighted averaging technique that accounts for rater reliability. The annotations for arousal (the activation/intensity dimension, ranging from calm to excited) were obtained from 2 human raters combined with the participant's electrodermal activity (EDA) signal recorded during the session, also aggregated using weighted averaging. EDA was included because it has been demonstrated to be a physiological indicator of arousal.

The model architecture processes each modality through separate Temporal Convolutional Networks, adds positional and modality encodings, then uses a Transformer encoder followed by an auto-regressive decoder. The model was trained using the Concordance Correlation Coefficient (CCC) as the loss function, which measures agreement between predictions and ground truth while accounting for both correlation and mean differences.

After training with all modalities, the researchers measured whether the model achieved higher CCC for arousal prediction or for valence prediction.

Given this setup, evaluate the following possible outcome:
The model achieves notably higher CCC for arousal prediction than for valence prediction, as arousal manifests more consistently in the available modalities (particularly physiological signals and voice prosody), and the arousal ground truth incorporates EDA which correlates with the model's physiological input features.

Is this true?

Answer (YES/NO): YES